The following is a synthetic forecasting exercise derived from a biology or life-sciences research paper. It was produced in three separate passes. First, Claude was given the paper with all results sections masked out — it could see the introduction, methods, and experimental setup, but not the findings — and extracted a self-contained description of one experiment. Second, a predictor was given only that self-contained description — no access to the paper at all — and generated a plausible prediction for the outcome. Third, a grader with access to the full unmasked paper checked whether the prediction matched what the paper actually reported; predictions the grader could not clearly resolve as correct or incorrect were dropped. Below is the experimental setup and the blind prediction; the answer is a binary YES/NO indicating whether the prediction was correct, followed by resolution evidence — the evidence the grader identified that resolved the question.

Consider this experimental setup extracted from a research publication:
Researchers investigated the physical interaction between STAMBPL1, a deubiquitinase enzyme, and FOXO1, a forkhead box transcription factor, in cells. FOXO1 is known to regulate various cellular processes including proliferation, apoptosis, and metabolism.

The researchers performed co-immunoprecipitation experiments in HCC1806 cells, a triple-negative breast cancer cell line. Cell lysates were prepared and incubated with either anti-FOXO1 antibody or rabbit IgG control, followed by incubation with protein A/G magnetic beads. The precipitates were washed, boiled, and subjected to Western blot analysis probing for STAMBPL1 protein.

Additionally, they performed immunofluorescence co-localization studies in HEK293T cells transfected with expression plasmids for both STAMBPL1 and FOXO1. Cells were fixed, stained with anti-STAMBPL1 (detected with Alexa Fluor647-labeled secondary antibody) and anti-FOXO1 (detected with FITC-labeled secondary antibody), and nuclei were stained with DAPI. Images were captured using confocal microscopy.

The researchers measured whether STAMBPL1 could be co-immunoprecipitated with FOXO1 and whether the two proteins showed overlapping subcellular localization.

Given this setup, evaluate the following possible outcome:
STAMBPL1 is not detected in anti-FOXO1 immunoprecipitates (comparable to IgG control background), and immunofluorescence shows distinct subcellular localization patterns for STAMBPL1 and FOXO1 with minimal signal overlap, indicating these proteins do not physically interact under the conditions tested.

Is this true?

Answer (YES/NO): NO